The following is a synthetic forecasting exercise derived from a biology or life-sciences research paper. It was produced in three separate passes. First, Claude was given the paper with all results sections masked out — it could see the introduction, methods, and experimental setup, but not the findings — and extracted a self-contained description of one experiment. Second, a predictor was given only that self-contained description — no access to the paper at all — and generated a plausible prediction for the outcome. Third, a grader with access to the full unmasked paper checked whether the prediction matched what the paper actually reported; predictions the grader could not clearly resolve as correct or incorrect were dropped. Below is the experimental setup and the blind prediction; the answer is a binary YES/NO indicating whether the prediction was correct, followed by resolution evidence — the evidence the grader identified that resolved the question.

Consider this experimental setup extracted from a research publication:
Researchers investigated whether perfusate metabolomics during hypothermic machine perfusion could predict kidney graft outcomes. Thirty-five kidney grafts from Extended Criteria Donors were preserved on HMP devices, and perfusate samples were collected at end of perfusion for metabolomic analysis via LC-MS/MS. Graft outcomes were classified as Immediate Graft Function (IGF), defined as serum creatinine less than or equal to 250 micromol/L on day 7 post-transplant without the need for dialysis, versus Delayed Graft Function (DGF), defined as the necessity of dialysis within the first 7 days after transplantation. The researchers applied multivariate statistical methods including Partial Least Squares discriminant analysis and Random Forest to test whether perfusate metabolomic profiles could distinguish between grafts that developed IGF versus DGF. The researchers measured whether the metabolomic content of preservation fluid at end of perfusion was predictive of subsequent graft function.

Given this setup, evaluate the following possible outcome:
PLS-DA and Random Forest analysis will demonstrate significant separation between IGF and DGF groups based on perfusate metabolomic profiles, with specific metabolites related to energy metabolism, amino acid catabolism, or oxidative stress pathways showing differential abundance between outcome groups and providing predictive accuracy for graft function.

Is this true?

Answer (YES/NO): NO